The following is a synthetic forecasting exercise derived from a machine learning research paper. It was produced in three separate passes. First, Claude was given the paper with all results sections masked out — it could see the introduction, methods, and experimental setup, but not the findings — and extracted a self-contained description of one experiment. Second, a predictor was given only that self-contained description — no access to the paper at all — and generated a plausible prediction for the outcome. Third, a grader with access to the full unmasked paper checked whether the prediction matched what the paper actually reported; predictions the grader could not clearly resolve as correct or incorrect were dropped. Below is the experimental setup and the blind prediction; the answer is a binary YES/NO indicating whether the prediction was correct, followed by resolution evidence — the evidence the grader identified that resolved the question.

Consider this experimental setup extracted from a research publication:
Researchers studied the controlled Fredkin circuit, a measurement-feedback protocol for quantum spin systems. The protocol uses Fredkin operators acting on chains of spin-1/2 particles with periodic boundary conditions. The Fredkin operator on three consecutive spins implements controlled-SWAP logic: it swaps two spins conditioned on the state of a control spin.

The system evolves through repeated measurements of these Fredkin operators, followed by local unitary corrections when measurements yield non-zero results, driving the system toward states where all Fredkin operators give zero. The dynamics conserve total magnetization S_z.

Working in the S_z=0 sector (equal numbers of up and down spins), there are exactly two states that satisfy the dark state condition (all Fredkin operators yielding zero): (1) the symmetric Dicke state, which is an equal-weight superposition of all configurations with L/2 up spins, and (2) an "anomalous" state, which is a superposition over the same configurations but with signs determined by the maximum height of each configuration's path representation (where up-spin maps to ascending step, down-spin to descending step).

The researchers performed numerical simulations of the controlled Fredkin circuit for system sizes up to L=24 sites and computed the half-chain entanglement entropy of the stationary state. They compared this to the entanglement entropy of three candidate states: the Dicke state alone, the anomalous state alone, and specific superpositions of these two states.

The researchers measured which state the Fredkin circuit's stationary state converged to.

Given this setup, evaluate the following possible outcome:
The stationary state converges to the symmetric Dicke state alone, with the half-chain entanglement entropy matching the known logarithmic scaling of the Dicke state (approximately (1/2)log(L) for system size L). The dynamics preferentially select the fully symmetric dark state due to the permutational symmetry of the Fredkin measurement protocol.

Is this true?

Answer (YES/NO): NO